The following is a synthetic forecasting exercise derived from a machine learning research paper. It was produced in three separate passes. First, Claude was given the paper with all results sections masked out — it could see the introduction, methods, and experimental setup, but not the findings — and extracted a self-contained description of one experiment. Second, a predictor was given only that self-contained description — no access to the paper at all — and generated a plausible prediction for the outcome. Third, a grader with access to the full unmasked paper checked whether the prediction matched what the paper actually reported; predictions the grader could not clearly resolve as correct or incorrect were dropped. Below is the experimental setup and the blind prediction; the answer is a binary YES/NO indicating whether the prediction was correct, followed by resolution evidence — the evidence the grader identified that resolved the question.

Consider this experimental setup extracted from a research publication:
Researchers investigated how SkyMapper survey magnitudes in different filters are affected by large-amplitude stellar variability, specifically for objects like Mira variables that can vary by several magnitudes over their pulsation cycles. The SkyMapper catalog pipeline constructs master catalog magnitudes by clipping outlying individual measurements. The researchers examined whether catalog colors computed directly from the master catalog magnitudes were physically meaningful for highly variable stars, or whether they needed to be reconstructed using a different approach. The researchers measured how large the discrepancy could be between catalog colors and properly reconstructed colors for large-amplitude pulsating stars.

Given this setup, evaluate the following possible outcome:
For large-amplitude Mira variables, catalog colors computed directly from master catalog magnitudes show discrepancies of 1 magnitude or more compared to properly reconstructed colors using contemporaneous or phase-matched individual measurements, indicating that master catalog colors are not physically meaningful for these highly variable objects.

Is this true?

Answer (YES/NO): YES